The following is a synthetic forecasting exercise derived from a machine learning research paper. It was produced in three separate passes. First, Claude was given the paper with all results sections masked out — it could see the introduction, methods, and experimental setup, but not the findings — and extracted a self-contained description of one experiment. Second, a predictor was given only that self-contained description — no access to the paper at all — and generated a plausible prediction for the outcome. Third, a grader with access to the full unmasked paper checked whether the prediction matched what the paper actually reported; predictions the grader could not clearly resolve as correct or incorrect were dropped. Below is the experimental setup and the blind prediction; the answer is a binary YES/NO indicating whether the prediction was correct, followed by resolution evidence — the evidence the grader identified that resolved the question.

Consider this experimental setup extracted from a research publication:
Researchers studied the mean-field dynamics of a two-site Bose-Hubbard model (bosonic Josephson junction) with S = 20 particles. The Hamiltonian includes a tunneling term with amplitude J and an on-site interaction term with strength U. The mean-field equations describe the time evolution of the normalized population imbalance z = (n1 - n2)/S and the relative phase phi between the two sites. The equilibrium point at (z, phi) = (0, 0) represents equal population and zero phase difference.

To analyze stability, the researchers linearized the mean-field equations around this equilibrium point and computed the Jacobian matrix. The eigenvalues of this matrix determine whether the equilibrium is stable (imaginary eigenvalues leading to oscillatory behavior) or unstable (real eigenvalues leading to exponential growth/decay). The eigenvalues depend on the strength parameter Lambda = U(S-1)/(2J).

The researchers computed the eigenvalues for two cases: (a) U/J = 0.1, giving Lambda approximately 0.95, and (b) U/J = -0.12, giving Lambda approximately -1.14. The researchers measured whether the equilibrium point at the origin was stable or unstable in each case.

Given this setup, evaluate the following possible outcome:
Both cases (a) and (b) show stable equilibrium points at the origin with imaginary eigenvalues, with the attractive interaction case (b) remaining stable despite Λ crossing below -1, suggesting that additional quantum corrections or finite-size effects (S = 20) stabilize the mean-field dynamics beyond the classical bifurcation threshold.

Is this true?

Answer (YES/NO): NO